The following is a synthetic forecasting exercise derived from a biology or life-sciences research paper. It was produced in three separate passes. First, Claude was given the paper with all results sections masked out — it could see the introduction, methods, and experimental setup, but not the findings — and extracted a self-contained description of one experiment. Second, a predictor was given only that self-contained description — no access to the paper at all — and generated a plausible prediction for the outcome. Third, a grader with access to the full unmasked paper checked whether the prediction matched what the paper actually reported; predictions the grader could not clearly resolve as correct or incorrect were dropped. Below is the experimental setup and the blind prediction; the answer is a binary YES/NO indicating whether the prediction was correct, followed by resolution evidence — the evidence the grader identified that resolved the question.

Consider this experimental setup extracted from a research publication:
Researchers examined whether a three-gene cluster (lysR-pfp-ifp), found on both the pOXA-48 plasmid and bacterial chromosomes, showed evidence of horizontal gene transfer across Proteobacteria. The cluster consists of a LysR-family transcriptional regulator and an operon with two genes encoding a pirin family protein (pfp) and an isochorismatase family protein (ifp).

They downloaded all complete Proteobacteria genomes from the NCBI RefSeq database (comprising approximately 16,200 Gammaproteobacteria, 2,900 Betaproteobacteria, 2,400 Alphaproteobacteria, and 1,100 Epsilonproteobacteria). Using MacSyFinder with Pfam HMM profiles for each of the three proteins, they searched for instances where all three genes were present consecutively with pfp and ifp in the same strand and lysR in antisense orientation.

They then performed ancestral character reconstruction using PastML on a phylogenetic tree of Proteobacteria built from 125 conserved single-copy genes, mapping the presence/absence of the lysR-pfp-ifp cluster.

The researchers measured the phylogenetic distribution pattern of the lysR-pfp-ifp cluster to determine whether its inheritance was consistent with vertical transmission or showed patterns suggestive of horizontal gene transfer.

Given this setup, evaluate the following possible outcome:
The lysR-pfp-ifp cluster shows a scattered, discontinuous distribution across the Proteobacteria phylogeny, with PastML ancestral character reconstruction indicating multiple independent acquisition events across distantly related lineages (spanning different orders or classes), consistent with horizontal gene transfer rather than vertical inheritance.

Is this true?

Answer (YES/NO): YES